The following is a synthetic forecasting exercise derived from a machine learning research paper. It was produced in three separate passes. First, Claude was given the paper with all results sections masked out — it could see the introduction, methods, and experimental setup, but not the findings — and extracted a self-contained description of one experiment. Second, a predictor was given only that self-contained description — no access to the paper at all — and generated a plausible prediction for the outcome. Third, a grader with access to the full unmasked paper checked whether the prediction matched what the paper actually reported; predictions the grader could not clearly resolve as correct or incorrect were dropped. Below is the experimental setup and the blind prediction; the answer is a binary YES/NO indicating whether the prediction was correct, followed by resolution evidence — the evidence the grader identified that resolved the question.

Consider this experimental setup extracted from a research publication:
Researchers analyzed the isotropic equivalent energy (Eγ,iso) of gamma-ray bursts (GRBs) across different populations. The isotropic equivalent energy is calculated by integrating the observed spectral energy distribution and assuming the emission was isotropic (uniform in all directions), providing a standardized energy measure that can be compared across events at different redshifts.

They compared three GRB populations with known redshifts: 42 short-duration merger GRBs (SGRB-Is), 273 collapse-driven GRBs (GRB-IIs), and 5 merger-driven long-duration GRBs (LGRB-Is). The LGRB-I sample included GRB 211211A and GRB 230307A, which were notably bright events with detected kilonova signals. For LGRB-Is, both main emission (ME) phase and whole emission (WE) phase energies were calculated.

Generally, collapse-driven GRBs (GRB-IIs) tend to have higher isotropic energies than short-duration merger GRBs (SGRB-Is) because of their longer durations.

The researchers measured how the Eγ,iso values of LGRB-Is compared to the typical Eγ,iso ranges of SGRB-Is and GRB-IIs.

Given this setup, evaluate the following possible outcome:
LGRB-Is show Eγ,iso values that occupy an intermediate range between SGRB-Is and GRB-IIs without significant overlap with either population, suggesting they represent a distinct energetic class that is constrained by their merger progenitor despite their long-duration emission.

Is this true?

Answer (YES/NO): NO